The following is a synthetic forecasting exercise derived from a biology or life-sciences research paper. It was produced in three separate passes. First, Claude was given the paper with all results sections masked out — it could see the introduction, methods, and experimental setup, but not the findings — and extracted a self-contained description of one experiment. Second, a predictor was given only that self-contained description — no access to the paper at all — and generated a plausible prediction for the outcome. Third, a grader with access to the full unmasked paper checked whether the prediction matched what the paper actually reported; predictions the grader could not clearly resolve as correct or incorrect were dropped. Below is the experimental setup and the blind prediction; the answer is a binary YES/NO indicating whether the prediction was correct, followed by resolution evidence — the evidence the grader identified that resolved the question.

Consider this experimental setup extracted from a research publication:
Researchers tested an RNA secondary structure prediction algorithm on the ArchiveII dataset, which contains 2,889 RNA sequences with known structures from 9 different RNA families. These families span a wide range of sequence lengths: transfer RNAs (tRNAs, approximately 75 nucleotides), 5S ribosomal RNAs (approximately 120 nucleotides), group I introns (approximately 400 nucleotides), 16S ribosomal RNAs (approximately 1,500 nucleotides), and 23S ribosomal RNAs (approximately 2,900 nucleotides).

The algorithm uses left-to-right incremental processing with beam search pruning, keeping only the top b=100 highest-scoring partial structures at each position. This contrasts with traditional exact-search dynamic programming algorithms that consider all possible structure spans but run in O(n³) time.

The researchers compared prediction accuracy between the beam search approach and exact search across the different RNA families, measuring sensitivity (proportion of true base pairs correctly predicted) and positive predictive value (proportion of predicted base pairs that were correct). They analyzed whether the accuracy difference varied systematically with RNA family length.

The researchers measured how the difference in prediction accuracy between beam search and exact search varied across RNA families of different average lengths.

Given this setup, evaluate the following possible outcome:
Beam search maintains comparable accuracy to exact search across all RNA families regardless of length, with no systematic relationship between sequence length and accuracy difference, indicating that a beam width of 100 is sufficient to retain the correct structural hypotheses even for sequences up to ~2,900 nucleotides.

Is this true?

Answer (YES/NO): NO